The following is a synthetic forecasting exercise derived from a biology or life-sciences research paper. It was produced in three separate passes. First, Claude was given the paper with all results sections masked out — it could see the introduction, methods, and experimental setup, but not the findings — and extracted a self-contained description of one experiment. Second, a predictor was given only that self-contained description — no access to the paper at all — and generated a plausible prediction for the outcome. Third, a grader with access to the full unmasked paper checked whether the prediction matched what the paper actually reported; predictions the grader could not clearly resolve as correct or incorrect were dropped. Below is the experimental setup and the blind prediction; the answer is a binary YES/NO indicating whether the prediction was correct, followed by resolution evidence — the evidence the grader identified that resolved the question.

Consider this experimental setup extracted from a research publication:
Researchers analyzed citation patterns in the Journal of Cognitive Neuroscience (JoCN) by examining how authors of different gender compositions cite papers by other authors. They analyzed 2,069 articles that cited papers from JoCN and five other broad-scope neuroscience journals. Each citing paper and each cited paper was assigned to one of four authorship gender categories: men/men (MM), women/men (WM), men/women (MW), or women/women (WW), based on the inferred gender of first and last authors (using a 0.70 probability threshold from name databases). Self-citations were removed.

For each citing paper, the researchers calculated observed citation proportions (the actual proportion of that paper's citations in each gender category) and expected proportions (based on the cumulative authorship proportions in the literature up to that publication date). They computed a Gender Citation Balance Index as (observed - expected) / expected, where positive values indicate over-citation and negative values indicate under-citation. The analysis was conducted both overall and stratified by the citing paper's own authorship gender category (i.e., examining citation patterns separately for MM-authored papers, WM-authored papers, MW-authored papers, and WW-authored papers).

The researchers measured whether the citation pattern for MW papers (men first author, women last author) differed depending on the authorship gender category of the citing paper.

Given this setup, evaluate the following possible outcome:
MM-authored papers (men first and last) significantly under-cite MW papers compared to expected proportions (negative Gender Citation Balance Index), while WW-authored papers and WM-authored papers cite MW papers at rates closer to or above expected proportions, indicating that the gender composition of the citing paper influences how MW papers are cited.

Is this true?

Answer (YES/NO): NO